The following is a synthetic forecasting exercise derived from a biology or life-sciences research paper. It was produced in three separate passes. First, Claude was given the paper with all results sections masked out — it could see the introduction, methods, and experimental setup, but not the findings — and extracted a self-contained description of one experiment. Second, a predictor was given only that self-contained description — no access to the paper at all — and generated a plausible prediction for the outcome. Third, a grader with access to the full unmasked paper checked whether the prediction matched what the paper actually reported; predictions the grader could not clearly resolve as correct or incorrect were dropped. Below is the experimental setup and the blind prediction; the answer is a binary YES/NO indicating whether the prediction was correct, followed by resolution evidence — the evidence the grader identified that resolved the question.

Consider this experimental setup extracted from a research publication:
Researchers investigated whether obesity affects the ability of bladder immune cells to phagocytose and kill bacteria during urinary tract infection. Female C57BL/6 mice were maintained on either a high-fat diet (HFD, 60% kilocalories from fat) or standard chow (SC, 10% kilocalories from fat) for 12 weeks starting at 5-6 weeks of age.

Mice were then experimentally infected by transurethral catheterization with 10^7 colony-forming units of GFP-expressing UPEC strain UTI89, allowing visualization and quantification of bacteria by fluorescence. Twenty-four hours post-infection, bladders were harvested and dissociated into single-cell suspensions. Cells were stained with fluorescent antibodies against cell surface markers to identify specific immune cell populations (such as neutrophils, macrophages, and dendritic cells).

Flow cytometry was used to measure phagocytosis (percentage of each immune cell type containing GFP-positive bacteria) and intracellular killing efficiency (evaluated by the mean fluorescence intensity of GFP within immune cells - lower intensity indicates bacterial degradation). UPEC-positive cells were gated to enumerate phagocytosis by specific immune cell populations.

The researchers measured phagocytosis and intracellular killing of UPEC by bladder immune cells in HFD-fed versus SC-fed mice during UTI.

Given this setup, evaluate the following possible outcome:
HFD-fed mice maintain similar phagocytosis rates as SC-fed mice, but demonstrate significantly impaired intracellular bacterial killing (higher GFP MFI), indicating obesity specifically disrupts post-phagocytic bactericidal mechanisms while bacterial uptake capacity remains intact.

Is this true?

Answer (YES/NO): NO